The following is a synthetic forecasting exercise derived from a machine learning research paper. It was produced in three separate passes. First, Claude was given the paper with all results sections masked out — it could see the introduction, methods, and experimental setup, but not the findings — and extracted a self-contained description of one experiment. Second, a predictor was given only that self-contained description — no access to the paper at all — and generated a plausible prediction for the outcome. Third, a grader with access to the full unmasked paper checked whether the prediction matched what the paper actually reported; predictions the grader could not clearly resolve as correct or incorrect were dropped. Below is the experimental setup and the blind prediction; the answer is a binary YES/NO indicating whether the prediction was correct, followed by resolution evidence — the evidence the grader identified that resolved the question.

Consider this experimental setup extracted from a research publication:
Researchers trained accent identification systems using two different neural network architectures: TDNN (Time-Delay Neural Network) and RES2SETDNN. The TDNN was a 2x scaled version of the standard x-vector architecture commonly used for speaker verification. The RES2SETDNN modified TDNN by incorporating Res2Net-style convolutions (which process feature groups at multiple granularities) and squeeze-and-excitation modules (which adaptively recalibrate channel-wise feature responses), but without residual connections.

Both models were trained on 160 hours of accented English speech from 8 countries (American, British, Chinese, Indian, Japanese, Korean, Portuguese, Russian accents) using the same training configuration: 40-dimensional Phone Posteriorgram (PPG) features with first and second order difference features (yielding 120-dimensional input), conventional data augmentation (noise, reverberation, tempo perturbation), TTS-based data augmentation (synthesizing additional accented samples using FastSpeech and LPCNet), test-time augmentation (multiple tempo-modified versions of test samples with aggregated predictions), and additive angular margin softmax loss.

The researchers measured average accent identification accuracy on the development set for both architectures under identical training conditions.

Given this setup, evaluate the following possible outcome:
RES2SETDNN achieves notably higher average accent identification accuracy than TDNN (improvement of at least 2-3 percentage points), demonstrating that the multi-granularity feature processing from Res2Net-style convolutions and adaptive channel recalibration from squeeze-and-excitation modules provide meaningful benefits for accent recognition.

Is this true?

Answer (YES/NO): NO